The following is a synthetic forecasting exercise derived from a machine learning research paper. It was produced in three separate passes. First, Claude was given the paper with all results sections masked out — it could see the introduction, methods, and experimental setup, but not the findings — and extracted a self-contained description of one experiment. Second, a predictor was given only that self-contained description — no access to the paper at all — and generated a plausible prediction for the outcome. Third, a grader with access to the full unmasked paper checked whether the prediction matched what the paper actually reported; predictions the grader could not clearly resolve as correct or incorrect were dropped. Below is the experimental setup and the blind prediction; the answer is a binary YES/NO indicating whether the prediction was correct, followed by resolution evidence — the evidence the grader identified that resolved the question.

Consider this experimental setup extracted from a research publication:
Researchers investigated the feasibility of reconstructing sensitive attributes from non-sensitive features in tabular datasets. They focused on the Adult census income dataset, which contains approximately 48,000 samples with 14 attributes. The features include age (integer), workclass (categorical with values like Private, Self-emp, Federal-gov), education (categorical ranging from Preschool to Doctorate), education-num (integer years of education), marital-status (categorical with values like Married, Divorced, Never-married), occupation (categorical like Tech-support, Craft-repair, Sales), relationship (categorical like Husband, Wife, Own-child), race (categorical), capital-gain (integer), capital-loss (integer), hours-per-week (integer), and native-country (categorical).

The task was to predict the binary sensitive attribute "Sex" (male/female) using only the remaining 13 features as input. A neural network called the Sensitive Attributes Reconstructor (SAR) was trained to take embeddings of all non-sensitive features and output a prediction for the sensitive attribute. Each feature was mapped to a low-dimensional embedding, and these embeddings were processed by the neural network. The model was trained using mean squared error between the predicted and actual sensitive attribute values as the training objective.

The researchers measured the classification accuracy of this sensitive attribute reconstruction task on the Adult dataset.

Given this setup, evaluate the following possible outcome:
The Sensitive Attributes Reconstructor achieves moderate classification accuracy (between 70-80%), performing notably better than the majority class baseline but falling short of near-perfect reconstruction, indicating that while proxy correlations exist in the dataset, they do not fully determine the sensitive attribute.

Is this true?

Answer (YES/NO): NO